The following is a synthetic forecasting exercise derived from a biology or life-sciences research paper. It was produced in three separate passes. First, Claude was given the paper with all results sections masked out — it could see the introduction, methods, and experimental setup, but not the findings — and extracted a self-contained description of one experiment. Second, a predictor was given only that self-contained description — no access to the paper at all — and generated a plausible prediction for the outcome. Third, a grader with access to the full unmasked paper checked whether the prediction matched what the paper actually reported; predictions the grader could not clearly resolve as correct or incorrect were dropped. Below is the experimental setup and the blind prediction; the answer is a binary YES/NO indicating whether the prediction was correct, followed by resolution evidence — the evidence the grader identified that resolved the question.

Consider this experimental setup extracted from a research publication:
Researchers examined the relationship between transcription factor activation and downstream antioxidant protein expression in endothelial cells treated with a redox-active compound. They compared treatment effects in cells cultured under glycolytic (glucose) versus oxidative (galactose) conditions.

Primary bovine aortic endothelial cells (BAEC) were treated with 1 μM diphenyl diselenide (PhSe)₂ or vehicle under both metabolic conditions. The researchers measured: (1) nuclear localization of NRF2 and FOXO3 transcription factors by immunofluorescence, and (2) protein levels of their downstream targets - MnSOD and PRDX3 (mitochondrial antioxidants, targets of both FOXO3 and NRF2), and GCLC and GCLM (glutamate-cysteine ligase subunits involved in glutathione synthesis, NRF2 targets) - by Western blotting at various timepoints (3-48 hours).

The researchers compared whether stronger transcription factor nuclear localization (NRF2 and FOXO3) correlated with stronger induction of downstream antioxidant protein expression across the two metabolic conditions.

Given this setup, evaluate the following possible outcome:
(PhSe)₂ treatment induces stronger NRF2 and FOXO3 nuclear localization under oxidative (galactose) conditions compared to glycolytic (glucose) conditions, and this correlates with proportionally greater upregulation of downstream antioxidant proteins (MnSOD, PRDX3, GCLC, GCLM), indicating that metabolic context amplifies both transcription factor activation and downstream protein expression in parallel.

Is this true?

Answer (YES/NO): NO